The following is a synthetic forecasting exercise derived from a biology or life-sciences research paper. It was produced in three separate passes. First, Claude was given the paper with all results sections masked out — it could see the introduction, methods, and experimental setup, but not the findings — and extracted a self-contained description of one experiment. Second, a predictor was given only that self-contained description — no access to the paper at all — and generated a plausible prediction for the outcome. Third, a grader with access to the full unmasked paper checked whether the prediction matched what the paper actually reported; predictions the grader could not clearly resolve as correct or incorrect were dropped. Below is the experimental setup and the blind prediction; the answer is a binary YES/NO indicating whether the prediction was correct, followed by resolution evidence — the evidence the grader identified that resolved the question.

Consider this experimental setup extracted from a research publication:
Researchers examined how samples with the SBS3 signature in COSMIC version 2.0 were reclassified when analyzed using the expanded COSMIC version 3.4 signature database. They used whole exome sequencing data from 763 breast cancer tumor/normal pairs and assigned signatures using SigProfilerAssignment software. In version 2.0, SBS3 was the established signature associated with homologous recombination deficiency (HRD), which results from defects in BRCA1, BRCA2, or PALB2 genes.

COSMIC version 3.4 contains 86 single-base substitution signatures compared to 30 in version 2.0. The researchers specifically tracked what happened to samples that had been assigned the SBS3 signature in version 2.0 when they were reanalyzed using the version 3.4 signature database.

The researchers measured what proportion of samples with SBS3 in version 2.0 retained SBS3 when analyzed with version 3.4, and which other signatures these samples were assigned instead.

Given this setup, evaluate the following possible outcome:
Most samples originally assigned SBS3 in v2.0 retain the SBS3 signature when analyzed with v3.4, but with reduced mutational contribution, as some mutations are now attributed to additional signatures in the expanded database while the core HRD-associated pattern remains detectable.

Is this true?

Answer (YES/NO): NO